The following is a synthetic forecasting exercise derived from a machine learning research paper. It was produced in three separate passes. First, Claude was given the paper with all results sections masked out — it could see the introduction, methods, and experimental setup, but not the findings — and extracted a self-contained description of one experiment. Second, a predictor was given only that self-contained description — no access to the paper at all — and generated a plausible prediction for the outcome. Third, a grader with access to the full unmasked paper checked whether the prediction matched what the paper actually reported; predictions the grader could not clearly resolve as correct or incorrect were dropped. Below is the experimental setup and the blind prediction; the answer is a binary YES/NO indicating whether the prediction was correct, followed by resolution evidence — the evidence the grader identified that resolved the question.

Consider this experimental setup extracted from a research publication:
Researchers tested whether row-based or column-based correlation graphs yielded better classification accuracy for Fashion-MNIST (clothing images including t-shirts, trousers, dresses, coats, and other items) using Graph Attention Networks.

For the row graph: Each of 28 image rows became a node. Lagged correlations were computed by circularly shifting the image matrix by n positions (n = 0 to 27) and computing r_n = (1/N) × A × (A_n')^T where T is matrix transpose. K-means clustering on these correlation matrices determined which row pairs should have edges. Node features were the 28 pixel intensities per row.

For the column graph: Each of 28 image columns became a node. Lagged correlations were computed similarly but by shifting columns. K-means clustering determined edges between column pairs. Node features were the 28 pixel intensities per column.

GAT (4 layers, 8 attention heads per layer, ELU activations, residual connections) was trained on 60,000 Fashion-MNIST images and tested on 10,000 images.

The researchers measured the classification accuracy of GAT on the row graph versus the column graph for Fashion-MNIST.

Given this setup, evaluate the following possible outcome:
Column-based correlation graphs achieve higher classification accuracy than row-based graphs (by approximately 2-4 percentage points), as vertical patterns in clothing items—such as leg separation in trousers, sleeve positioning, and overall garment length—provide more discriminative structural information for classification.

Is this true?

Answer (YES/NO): NO